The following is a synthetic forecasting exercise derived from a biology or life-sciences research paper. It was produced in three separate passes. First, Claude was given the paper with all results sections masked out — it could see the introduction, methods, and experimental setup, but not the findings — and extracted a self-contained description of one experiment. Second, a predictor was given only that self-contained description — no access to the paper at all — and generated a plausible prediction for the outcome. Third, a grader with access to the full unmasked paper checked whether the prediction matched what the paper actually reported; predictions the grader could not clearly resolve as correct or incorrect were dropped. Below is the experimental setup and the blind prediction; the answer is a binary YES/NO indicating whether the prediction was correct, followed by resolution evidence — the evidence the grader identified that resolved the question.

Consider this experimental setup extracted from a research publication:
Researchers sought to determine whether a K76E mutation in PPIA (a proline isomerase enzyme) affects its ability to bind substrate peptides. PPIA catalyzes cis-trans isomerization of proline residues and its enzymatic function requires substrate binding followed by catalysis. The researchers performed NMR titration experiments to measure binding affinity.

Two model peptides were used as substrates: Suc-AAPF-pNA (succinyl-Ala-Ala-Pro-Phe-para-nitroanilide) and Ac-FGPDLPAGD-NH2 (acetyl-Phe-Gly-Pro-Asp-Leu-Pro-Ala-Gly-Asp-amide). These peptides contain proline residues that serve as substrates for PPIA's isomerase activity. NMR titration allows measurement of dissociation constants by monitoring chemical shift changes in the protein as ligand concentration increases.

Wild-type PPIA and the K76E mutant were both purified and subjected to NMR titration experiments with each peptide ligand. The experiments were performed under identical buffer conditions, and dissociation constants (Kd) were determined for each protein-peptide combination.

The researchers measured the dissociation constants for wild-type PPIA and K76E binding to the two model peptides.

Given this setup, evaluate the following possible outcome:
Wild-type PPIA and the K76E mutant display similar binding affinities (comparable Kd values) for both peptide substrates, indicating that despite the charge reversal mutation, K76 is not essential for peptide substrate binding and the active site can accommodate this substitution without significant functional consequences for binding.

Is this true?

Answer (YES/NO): YES